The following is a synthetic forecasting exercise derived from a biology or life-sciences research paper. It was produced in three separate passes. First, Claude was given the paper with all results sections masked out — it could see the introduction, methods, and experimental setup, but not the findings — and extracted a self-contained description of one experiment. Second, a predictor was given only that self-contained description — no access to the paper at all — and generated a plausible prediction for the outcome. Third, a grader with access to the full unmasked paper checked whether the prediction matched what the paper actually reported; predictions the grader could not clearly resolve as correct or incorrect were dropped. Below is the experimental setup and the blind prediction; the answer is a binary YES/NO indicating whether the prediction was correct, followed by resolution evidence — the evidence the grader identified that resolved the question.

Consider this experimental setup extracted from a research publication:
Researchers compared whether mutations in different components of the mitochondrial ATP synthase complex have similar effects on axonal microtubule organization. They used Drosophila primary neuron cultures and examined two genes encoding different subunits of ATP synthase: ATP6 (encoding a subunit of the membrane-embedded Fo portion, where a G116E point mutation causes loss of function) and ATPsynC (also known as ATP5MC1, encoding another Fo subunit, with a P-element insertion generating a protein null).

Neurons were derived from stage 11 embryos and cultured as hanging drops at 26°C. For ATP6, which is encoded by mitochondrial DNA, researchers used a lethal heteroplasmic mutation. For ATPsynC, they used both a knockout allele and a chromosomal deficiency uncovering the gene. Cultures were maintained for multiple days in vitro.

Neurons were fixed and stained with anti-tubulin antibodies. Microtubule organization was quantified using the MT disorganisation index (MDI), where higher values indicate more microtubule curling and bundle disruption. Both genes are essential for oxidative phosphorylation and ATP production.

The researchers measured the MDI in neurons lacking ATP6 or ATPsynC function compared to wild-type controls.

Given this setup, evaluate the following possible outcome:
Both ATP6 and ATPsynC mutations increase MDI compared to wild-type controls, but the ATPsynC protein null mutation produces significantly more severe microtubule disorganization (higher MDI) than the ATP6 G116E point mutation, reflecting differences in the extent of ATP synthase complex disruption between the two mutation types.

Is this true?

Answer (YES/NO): NO